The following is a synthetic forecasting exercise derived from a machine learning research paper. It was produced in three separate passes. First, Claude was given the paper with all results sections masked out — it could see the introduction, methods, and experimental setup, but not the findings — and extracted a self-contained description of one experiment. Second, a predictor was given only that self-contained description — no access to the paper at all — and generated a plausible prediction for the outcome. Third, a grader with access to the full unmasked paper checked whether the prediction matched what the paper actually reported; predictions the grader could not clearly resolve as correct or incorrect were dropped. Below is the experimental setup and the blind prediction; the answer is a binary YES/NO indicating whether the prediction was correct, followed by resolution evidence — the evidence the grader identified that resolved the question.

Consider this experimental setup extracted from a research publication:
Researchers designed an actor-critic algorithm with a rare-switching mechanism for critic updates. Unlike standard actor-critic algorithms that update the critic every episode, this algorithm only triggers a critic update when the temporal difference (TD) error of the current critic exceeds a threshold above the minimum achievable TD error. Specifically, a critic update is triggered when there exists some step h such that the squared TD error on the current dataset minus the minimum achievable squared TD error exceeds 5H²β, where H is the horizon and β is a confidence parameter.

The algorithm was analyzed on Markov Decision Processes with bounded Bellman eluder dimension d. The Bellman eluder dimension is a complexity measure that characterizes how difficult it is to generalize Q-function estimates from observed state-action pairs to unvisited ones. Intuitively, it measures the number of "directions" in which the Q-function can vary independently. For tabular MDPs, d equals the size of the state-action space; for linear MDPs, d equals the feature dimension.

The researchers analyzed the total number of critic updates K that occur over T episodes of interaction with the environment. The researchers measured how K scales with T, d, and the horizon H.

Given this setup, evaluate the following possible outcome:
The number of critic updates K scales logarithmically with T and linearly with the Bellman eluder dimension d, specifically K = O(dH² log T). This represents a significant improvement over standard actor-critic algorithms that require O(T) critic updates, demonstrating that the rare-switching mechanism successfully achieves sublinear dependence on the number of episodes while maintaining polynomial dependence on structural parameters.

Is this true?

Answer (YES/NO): NO